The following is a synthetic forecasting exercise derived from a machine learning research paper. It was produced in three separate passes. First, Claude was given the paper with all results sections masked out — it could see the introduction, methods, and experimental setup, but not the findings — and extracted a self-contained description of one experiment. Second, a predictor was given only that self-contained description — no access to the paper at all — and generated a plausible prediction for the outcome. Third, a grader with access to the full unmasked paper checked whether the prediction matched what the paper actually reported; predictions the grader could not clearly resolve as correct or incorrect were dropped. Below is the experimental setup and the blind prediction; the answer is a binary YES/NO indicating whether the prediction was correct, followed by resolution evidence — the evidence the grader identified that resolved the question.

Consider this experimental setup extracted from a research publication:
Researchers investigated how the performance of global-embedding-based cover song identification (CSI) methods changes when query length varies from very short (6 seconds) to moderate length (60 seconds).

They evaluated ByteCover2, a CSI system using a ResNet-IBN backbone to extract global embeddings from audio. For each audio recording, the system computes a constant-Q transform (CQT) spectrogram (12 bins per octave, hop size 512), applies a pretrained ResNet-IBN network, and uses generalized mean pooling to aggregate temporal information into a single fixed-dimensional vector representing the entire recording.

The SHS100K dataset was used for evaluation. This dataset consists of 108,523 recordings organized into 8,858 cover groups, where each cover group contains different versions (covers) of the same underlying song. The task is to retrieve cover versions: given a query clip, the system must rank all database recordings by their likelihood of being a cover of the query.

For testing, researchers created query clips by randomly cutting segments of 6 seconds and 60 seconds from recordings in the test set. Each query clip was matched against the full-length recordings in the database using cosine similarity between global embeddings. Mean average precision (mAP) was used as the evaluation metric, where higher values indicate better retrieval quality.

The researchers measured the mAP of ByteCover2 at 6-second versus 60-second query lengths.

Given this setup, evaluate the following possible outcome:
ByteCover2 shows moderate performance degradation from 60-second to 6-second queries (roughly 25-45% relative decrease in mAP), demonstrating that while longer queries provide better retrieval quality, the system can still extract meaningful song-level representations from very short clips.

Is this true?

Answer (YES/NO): NO